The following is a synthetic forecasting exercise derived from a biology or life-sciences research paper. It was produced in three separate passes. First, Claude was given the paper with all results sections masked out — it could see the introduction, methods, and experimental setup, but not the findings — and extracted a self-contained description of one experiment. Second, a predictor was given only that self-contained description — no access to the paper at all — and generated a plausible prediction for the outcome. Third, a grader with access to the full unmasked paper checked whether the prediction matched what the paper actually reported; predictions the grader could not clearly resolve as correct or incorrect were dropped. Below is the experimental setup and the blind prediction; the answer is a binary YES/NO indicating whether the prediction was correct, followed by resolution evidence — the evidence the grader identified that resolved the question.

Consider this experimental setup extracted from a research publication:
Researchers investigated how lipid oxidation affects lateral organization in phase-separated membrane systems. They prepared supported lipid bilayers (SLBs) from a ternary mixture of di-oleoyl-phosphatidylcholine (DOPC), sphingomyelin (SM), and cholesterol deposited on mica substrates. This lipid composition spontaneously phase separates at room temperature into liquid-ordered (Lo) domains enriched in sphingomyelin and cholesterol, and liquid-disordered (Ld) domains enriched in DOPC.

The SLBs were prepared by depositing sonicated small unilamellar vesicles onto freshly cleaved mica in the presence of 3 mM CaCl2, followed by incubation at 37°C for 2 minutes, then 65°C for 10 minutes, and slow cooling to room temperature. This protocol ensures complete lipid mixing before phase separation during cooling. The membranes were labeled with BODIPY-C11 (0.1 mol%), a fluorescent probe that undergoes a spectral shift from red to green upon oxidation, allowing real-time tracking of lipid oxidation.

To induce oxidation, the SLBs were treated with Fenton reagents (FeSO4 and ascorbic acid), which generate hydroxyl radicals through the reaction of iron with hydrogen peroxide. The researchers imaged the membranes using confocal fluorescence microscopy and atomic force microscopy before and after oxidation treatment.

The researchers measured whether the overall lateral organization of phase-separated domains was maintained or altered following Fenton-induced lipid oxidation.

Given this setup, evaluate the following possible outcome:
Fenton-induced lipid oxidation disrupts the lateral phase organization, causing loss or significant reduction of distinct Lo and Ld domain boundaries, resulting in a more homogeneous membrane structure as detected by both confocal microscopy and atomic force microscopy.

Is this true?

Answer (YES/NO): YES